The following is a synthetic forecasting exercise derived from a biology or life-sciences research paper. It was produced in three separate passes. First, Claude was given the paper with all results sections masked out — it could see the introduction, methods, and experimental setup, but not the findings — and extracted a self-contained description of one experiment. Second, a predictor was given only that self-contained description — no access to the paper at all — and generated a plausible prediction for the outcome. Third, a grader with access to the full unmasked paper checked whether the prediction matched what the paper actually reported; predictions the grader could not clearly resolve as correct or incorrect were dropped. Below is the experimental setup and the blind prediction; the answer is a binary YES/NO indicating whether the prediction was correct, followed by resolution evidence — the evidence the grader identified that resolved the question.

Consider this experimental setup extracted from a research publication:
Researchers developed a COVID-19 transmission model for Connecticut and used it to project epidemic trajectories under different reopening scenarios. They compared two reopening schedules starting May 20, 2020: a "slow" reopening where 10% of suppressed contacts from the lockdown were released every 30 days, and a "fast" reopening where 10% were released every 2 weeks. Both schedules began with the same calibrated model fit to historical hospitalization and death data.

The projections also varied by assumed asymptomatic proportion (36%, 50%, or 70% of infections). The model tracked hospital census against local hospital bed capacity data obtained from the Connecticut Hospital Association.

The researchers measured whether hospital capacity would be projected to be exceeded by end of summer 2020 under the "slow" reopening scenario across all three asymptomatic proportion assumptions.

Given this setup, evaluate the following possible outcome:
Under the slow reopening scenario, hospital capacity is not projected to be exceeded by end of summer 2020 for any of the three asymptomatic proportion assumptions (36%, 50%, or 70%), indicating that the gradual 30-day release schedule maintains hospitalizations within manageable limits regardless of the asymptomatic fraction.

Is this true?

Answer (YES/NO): YES